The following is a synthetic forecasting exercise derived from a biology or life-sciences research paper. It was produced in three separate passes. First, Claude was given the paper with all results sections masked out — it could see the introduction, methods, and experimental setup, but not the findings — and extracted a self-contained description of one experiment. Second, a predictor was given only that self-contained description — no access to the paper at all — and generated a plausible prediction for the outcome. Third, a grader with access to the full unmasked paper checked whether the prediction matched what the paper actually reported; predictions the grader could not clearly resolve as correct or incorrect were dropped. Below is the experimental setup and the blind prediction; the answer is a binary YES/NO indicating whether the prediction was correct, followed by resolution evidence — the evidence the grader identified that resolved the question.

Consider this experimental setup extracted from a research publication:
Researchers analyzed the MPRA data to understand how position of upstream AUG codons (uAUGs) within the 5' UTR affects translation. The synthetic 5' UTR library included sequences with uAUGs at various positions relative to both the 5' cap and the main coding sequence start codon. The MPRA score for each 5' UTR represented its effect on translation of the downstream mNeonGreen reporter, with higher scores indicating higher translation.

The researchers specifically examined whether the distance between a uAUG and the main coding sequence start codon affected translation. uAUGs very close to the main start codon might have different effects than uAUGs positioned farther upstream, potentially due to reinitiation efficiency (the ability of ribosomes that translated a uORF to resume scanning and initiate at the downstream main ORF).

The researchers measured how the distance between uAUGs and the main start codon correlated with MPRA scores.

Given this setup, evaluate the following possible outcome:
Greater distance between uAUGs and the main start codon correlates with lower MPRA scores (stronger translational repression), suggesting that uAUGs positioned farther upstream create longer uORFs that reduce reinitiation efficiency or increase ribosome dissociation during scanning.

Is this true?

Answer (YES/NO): NO